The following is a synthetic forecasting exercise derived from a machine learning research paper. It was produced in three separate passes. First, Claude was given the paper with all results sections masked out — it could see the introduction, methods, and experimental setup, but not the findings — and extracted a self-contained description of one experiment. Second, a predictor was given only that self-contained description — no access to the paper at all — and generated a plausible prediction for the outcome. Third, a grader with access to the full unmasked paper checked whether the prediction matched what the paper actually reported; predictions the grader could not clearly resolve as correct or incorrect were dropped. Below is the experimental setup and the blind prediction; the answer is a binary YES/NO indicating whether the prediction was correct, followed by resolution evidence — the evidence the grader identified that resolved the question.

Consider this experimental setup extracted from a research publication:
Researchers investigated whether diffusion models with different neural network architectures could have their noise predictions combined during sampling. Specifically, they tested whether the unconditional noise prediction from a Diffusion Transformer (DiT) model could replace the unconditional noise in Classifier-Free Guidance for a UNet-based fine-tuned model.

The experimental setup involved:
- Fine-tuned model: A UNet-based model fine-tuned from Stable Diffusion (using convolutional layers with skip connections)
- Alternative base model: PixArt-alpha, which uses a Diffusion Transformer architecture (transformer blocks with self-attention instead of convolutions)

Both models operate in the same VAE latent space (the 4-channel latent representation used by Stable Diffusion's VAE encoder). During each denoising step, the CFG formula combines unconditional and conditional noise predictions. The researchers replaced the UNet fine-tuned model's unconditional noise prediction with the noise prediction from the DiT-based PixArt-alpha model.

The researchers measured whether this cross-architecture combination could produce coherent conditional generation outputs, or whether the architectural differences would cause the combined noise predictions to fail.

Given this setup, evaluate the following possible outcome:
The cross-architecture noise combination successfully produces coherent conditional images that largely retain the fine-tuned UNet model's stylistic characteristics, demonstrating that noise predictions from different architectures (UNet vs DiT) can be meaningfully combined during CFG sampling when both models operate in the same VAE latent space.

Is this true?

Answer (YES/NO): NO